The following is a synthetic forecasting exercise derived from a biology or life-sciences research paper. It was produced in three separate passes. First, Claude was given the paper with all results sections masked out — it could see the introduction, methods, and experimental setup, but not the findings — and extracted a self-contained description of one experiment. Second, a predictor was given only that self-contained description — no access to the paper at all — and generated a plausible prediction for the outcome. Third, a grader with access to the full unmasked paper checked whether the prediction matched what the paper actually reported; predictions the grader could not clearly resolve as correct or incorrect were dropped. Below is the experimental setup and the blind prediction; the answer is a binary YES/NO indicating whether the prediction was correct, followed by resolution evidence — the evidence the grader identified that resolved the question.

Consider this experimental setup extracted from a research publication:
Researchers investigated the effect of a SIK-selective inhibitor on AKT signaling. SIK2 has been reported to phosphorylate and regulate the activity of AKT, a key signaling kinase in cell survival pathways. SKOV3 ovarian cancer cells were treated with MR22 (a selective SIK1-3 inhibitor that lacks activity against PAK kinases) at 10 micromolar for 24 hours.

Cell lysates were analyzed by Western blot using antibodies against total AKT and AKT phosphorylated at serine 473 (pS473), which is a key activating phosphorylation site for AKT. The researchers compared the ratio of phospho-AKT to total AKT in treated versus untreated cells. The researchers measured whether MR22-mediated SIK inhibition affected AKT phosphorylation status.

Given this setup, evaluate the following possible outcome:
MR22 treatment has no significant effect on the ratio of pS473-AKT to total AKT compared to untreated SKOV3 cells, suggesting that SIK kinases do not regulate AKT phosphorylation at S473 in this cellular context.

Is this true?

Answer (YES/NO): NO